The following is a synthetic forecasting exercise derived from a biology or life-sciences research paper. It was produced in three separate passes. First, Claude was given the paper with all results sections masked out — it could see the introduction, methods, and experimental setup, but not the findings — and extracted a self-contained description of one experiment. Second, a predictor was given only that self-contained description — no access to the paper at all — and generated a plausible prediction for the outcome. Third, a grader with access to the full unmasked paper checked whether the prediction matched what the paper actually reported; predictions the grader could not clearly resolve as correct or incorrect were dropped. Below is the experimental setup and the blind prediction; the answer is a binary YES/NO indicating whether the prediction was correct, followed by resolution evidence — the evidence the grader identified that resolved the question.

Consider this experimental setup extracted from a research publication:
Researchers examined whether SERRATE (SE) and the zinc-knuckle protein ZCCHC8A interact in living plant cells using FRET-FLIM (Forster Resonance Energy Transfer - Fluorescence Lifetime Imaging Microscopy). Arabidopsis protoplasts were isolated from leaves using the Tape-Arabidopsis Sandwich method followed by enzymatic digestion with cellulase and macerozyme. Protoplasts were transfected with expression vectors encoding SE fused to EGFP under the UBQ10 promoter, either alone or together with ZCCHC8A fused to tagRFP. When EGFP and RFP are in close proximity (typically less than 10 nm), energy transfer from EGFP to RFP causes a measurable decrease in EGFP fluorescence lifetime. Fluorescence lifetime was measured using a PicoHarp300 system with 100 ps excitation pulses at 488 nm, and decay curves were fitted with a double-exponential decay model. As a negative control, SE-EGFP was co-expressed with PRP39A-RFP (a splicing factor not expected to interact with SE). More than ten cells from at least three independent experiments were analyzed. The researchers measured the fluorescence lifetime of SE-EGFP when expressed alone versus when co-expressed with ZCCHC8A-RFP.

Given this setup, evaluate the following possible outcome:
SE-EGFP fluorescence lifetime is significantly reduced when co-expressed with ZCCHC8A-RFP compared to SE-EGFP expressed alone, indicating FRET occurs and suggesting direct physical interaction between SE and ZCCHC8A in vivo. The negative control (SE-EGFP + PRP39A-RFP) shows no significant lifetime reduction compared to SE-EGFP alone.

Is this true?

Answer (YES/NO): YES